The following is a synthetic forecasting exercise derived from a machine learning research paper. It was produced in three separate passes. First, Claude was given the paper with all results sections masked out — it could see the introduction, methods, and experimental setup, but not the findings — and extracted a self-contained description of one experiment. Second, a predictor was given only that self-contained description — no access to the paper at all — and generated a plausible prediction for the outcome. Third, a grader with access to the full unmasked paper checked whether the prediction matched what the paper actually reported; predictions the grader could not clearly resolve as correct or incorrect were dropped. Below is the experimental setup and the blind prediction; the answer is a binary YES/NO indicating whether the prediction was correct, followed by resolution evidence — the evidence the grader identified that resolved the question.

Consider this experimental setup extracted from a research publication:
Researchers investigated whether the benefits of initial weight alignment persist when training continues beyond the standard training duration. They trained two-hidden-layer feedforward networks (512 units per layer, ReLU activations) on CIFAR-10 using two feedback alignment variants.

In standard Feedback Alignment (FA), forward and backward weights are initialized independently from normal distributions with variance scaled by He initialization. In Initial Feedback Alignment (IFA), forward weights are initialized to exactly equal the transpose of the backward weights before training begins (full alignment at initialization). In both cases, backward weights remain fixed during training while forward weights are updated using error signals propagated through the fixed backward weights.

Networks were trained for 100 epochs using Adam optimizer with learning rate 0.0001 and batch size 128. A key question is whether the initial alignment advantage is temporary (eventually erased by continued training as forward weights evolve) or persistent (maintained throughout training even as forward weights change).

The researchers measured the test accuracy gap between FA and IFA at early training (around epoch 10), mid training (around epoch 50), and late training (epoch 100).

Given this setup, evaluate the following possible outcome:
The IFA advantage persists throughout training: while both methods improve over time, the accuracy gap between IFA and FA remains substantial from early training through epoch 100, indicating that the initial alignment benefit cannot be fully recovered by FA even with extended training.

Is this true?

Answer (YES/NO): YES